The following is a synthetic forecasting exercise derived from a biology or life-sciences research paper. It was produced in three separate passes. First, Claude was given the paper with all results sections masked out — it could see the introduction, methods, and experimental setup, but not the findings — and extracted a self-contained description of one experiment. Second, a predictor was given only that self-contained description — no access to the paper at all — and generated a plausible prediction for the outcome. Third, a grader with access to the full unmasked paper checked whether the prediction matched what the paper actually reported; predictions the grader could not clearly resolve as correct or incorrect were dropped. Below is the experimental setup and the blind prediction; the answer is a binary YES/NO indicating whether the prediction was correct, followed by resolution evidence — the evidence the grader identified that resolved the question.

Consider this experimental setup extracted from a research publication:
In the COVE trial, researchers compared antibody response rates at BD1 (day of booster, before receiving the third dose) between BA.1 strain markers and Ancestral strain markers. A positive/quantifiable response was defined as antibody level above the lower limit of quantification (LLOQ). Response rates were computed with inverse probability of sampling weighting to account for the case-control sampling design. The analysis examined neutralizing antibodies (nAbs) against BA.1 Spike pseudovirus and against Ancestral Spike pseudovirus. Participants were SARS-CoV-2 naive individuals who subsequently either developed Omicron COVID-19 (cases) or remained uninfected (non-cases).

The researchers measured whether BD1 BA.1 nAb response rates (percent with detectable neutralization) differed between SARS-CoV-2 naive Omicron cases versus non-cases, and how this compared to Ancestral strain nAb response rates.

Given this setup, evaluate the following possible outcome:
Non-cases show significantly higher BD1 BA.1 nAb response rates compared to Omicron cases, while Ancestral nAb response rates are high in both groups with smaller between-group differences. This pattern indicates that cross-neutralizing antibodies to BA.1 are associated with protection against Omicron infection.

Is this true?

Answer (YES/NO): NO